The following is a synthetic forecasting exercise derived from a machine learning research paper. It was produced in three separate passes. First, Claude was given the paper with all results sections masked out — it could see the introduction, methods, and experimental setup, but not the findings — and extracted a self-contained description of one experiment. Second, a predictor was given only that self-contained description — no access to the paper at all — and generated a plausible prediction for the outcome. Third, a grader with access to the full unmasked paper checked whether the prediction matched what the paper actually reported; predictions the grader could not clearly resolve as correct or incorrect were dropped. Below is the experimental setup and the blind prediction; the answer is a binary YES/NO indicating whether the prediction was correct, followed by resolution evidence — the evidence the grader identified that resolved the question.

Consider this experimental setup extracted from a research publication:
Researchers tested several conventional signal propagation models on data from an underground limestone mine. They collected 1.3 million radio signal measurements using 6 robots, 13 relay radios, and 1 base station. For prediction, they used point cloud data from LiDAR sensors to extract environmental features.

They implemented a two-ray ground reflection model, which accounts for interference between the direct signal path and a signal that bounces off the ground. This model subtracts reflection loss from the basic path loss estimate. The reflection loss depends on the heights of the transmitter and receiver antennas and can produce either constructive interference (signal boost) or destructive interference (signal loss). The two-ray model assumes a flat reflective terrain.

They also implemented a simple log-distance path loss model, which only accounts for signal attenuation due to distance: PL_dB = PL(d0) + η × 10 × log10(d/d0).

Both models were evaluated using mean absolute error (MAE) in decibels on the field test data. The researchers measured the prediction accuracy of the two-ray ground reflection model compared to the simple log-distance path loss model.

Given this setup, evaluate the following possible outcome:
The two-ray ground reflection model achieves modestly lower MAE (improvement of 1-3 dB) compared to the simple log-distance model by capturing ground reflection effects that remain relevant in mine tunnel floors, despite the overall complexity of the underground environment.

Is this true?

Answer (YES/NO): NO